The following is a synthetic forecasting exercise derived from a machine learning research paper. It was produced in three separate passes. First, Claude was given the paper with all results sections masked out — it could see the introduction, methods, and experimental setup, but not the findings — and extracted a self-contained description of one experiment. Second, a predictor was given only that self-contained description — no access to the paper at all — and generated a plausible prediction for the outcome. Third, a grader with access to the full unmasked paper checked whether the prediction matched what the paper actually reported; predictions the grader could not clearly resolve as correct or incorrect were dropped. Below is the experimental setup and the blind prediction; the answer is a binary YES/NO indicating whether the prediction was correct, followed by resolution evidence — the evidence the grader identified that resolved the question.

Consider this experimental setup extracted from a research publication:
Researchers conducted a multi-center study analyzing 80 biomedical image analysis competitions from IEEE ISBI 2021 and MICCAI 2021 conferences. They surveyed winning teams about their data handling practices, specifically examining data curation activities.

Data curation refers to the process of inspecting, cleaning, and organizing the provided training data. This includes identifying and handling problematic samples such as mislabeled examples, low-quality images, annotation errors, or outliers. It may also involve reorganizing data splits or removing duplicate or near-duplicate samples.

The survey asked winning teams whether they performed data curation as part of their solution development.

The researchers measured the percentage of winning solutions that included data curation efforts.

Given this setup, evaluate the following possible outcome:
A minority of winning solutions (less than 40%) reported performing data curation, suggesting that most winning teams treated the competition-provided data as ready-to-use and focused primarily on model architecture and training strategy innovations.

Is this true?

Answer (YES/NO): NO